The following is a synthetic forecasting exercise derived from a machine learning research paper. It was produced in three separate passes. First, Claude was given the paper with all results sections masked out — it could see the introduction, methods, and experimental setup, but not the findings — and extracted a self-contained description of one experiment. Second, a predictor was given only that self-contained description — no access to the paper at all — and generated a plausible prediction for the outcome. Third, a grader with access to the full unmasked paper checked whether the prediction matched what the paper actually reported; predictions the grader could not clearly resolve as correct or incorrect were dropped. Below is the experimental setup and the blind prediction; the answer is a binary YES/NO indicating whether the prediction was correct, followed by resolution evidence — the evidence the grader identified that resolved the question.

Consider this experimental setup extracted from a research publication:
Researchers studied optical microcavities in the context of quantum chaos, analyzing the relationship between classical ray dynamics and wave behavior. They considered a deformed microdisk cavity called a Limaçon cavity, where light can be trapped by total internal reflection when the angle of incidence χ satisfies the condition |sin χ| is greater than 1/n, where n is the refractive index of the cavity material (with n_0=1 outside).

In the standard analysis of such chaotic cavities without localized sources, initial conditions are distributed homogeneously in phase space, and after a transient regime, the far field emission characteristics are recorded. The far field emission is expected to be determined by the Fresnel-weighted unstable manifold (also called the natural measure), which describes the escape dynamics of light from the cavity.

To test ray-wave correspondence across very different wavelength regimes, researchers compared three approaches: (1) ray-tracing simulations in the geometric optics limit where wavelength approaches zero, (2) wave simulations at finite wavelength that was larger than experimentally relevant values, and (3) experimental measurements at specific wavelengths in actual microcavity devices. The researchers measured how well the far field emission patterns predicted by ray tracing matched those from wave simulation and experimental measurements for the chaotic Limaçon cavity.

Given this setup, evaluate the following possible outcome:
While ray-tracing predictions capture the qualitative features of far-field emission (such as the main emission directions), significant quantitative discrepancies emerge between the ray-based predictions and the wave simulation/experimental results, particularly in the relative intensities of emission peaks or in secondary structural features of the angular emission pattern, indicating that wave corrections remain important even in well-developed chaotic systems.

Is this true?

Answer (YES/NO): NO